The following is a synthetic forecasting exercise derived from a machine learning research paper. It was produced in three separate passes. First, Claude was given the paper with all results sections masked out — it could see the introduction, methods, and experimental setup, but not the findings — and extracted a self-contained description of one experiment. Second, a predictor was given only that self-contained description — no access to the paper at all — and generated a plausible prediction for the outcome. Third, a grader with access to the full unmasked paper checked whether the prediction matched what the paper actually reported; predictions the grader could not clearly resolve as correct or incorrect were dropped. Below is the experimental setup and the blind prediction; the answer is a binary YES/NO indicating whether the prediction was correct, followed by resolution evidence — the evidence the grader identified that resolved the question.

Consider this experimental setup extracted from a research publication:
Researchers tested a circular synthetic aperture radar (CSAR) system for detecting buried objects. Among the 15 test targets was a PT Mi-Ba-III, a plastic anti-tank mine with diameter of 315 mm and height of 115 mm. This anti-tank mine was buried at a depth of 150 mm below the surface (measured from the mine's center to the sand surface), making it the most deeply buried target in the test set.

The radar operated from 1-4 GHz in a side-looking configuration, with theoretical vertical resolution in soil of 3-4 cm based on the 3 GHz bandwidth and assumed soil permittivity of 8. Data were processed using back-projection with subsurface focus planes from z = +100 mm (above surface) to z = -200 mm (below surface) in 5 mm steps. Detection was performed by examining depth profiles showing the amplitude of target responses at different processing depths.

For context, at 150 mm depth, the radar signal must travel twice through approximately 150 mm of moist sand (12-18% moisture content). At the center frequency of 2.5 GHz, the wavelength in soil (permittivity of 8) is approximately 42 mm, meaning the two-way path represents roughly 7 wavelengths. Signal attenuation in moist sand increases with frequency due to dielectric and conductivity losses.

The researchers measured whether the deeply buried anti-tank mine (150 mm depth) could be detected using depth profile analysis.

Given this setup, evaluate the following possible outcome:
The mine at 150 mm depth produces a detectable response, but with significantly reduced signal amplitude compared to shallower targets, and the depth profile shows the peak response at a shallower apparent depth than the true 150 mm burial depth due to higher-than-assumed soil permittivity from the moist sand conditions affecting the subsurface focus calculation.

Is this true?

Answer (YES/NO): NO